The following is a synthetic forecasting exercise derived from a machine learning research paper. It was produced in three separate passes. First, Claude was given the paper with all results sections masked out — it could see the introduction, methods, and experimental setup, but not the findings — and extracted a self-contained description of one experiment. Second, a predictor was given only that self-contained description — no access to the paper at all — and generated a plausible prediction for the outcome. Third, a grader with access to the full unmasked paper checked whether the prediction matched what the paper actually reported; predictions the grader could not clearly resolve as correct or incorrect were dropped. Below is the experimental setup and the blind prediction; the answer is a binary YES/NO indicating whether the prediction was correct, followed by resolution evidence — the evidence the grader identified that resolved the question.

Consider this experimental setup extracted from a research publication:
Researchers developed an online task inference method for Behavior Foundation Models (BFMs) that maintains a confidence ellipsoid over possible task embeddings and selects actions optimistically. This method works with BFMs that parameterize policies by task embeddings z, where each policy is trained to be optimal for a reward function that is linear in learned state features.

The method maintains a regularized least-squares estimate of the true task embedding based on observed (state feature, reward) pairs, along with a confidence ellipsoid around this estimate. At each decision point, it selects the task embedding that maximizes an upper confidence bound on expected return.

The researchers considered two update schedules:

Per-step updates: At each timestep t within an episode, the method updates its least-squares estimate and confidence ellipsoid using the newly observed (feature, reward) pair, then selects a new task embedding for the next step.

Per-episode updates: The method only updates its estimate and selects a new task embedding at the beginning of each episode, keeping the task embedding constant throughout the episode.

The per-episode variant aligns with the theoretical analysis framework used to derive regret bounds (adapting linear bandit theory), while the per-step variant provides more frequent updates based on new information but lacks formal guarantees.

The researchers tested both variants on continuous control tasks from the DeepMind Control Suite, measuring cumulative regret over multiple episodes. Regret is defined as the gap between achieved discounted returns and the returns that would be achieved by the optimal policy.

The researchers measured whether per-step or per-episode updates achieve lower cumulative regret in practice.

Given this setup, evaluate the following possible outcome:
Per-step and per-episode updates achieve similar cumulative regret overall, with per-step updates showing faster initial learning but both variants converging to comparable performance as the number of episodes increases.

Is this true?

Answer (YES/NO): NO